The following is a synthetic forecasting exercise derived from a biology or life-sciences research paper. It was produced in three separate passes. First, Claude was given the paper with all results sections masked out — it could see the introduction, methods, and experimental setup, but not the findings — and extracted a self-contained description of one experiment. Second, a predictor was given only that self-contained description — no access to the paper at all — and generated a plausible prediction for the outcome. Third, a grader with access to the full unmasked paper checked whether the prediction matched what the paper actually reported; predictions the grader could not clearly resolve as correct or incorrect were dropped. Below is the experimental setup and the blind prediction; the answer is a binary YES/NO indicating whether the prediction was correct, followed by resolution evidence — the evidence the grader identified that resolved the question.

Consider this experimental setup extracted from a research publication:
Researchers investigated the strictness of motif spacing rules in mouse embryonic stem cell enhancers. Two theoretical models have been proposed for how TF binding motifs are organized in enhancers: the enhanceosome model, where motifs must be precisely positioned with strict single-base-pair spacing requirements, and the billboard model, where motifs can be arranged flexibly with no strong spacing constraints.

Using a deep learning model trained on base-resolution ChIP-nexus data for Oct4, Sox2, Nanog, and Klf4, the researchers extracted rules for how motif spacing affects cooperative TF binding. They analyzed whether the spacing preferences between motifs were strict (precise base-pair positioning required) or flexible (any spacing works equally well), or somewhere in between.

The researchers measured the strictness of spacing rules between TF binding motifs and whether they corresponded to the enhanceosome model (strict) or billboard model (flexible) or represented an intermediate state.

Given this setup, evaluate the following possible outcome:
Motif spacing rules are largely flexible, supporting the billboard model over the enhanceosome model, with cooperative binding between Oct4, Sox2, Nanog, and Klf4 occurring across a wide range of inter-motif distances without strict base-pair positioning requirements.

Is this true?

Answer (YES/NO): NO